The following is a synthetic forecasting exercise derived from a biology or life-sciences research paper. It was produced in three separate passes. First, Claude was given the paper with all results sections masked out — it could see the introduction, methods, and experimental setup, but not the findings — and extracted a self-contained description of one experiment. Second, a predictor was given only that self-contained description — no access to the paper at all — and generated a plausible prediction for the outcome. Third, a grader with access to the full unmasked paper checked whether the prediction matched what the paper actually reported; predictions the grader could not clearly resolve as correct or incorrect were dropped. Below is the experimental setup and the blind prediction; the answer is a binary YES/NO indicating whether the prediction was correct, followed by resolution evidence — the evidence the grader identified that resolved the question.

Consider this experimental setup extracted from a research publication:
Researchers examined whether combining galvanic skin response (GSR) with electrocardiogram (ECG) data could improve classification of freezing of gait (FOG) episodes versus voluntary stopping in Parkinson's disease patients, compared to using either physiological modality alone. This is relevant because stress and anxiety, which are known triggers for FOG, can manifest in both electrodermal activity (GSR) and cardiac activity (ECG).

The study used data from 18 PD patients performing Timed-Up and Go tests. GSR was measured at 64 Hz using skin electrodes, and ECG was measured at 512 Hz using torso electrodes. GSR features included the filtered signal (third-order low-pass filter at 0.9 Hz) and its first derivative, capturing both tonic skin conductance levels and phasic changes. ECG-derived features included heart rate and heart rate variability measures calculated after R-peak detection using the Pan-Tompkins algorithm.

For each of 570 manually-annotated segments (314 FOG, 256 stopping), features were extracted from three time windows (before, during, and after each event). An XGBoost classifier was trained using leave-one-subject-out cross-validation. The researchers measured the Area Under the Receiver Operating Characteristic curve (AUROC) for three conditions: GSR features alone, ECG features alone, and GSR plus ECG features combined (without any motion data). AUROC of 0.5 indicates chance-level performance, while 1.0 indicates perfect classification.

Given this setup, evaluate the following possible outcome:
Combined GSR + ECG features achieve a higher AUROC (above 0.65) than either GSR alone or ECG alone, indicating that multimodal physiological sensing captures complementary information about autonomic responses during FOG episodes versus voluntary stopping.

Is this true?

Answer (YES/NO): NO